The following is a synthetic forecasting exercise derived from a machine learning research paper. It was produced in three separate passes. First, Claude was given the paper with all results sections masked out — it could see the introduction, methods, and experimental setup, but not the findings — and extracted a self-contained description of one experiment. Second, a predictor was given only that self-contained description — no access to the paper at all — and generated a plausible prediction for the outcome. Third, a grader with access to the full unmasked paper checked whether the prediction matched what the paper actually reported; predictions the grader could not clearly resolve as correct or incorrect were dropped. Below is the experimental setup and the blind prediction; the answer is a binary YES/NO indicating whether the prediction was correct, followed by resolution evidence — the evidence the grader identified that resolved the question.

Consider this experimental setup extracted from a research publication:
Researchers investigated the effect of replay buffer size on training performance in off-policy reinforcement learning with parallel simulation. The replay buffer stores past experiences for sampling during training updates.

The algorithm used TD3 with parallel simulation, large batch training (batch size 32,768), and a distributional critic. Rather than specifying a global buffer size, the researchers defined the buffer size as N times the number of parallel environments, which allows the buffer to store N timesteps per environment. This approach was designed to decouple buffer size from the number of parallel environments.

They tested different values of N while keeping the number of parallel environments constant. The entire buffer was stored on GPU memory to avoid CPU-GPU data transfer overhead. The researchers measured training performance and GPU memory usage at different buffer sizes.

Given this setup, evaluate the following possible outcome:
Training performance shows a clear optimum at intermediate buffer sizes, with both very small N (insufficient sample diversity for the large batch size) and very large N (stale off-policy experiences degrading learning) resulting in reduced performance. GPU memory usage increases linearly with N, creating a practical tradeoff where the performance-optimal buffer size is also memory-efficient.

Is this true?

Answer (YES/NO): NO